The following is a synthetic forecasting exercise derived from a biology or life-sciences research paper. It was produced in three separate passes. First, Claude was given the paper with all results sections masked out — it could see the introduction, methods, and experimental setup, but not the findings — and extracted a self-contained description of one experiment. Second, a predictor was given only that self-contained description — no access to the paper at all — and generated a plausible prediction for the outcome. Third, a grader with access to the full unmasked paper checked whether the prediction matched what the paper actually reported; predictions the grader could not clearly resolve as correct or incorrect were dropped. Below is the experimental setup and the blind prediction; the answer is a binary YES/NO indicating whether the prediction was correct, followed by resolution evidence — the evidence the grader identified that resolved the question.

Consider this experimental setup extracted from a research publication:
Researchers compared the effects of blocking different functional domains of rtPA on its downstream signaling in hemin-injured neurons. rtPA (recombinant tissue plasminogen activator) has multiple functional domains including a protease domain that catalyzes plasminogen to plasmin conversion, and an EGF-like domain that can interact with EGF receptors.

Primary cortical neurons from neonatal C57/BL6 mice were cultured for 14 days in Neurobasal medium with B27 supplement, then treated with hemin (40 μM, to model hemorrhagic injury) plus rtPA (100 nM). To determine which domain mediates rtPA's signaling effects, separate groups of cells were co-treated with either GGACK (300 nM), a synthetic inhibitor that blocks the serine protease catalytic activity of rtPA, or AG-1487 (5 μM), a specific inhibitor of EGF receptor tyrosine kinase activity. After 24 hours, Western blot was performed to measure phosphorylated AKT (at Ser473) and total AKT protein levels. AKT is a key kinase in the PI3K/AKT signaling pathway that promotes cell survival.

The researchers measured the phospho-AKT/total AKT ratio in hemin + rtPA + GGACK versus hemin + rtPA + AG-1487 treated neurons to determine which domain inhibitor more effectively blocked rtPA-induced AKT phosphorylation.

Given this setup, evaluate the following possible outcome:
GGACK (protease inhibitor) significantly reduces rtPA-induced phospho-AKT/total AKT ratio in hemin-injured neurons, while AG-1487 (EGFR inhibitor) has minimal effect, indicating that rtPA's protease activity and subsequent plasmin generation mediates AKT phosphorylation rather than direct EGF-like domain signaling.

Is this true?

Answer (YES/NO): NO